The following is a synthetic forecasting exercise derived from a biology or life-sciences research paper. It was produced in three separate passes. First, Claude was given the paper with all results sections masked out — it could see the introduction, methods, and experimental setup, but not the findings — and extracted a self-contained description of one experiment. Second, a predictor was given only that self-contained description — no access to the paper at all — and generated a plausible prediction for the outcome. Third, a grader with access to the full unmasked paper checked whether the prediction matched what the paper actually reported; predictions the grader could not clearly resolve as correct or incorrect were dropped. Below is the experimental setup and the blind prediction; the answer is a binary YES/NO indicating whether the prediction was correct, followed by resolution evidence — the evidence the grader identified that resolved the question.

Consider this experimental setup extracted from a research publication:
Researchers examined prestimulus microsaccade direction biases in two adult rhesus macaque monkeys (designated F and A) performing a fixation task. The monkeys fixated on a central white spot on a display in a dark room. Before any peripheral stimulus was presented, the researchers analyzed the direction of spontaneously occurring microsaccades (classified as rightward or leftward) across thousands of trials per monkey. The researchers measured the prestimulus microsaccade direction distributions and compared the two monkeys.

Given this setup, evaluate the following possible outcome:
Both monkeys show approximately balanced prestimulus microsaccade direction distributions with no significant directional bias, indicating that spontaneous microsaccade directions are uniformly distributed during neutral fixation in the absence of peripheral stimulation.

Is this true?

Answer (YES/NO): NO